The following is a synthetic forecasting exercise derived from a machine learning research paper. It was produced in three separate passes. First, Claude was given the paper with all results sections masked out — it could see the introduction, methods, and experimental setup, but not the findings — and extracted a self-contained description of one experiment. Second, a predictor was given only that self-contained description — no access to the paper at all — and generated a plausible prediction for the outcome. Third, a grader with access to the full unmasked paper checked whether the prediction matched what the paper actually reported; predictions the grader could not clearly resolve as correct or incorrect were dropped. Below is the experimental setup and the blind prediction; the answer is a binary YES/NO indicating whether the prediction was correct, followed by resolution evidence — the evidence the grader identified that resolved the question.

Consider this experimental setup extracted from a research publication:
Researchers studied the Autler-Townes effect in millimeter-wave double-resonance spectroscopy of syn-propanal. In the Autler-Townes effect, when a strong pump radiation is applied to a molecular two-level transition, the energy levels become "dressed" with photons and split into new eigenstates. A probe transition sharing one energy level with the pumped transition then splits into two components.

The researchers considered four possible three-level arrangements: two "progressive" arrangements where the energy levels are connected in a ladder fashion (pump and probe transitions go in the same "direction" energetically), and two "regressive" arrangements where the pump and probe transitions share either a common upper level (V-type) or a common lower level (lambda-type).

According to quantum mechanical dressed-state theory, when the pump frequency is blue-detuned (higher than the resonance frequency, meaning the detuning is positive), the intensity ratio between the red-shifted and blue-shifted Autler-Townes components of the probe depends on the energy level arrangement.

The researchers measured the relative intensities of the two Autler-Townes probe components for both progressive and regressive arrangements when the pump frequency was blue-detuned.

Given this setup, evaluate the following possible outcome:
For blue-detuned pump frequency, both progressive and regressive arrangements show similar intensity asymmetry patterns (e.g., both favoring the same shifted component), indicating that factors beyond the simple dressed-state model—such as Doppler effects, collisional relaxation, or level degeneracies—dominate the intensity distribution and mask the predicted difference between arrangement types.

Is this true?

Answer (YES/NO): NO